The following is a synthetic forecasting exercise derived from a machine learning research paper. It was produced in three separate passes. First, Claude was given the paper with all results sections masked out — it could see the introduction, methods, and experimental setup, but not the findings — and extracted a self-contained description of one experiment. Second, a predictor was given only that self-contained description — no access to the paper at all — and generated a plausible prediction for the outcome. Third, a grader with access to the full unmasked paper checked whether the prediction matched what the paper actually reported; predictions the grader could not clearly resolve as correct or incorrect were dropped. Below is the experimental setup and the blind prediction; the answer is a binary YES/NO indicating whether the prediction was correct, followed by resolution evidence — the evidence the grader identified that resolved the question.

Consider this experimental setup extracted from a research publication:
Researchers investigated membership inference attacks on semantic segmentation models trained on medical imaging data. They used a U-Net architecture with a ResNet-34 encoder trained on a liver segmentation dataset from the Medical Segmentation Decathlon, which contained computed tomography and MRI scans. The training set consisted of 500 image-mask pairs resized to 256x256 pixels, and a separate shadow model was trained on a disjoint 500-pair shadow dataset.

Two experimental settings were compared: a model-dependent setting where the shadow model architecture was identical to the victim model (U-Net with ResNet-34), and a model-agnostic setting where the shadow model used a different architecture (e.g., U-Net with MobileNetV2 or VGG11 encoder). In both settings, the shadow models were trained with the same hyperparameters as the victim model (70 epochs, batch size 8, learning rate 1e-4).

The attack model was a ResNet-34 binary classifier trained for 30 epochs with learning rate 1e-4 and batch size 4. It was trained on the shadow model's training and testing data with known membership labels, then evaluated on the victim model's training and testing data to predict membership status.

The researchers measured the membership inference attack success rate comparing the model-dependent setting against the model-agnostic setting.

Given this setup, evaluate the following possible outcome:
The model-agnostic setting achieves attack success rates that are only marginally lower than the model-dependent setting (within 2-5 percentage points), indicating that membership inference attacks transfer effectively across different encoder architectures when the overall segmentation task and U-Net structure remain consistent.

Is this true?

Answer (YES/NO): NO